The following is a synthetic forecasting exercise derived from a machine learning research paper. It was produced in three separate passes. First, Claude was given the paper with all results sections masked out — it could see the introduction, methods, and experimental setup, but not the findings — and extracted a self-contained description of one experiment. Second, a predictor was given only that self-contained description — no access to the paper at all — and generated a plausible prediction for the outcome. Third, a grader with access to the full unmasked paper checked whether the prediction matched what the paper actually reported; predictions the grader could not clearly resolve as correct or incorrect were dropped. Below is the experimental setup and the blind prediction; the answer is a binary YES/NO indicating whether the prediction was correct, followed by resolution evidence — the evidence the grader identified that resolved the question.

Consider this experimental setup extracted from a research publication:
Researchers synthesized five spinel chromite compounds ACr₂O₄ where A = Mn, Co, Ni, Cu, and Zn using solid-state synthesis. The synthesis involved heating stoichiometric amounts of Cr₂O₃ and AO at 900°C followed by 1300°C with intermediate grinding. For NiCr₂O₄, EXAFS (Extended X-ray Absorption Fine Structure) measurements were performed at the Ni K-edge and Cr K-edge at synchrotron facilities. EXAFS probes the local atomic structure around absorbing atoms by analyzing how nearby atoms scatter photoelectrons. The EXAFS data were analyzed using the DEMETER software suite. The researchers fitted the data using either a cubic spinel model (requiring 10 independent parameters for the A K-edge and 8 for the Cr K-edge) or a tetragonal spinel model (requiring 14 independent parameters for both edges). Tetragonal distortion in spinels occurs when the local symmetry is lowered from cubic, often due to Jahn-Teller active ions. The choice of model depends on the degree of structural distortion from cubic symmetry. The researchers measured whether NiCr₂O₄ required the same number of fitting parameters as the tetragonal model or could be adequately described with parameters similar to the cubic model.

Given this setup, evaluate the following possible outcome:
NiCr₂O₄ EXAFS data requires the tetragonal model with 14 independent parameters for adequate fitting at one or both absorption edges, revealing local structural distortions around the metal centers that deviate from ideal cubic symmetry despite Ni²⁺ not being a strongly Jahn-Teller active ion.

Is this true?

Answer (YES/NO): NO